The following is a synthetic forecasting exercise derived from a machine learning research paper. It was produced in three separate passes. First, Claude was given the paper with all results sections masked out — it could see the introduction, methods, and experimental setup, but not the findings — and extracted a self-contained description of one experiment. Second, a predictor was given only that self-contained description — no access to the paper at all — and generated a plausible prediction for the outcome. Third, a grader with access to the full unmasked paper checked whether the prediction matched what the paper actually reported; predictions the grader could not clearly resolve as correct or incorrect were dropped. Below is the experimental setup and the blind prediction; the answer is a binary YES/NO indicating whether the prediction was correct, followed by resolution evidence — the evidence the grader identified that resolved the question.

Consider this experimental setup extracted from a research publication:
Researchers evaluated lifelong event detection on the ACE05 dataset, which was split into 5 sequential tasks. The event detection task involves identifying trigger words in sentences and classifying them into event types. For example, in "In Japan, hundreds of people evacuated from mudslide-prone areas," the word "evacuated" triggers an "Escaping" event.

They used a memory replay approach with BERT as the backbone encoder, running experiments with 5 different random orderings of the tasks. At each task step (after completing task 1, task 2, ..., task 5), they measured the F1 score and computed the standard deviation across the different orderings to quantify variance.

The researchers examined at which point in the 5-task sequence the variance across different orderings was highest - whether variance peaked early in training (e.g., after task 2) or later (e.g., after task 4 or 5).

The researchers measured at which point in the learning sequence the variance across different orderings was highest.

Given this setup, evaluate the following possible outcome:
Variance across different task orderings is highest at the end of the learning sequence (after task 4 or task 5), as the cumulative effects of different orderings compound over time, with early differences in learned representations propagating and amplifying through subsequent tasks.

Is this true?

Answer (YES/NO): NO